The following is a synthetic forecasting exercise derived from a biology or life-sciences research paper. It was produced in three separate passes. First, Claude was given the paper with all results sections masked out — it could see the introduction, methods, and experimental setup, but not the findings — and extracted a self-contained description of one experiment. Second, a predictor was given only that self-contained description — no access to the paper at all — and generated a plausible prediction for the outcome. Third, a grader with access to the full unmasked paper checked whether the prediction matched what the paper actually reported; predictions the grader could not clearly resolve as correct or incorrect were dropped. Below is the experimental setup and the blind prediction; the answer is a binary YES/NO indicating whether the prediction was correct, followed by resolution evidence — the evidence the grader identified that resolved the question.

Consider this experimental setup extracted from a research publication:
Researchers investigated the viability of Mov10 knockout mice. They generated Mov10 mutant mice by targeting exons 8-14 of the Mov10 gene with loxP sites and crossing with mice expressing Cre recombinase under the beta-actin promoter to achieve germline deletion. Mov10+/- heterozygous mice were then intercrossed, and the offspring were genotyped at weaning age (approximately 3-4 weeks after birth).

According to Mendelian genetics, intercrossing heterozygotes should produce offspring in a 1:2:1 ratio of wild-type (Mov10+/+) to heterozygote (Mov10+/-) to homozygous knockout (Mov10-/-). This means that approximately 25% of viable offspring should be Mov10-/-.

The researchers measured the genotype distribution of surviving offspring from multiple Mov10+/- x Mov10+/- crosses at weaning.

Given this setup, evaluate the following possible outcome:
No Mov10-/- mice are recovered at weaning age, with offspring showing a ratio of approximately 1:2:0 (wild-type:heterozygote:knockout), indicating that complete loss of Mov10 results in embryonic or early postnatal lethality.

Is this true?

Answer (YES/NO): NO